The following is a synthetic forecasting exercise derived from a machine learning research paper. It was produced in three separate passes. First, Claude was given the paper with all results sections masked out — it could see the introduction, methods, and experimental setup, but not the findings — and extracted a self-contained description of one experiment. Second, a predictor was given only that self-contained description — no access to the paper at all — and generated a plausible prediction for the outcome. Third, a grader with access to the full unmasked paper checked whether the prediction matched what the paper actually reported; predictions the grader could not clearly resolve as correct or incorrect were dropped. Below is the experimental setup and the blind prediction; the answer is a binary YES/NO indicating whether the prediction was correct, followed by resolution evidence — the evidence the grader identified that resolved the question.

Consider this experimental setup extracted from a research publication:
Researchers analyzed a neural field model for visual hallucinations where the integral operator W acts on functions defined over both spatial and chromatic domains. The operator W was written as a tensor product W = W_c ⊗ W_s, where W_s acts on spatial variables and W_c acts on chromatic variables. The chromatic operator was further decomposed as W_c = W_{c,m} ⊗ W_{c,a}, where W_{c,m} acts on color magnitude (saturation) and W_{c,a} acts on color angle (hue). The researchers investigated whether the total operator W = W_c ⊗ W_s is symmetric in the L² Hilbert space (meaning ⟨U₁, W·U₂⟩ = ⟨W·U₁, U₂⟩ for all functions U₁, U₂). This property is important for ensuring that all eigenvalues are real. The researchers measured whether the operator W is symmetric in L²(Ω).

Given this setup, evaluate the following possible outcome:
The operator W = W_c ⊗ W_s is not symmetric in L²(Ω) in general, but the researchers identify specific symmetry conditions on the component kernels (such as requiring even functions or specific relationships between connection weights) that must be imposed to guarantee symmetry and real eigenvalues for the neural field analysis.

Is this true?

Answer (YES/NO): NO